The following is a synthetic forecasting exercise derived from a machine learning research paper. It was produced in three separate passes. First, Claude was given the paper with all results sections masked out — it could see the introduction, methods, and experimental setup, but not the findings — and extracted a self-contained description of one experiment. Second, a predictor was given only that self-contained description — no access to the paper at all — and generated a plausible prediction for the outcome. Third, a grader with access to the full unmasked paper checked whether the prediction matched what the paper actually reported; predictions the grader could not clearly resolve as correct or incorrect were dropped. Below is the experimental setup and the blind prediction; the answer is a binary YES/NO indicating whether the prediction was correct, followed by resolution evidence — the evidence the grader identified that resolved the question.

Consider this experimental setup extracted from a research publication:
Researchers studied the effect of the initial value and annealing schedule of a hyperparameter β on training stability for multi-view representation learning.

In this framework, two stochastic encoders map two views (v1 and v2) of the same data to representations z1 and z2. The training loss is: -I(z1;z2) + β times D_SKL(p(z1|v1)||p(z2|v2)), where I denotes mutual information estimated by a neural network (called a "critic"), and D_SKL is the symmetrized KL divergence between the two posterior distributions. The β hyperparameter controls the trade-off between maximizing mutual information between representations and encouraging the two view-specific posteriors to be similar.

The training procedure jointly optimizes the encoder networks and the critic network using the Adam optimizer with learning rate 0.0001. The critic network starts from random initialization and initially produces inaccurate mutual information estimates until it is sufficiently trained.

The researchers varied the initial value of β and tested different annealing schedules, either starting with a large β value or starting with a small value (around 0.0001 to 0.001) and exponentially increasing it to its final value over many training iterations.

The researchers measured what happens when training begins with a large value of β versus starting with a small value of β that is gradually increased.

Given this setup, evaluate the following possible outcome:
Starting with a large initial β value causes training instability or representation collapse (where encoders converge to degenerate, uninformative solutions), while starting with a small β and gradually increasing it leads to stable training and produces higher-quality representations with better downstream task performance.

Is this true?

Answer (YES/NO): YES